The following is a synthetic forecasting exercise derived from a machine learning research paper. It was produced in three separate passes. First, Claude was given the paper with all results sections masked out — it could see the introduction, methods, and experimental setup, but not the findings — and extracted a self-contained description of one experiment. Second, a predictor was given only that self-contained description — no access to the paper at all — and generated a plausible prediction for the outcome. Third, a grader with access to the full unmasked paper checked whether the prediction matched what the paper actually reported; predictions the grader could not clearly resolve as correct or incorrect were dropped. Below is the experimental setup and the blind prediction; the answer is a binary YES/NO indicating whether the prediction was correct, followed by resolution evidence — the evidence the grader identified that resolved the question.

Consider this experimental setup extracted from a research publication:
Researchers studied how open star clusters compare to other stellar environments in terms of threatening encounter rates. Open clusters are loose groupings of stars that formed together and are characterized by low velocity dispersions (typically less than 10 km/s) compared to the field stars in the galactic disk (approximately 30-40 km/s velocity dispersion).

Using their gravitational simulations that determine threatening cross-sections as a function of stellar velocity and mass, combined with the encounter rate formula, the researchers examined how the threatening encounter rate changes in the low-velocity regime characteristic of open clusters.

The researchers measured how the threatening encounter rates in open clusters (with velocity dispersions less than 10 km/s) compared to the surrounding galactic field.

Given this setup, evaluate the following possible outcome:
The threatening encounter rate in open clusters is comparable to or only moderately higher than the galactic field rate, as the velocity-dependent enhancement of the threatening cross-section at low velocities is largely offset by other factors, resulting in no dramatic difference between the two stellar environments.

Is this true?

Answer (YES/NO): YES